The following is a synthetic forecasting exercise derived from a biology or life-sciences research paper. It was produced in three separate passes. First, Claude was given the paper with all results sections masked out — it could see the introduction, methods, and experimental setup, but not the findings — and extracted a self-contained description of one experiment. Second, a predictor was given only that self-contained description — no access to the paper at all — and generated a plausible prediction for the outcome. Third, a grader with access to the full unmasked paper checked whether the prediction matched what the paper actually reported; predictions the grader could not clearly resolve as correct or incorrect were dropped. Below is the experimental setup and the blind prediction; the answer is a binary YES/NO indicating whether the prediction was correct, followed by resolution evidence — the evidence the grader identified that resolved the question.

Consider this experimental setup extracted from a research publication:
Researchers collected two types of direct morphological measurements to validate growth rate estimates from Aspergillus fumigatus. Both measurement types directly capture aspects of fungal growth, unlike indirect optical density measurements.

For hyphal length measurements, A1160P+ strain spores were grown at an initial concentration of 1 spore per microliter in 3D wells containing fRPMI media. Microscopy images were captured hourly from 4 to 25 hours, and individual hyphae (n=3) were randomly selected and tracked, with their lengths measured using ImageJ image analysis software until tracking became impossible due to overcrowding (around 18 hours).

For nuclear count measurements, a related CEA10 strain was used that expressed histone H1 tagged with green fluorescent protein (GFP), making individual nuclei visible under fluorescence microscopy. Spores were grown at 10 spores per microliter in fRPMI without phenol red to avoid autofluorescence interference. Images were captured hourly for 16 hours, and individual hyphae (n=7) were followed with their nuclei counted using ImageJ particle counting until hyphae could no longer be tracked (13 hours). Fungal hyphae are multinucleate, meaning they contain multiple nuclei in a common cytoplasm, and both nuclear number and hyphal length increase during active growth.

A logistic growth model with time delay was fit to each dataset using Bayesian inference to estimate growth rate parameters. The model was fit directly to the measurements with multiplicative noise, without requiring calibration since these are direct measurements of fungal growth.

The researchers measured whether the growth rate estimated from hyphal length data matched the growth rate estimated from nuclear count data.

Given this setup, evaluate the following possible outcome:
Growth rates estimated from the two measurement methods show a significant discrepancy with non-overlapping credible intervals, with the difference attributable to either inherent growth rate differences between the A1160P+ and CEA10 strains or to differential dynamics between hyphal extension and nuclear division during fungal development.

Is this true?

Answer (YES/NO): NO